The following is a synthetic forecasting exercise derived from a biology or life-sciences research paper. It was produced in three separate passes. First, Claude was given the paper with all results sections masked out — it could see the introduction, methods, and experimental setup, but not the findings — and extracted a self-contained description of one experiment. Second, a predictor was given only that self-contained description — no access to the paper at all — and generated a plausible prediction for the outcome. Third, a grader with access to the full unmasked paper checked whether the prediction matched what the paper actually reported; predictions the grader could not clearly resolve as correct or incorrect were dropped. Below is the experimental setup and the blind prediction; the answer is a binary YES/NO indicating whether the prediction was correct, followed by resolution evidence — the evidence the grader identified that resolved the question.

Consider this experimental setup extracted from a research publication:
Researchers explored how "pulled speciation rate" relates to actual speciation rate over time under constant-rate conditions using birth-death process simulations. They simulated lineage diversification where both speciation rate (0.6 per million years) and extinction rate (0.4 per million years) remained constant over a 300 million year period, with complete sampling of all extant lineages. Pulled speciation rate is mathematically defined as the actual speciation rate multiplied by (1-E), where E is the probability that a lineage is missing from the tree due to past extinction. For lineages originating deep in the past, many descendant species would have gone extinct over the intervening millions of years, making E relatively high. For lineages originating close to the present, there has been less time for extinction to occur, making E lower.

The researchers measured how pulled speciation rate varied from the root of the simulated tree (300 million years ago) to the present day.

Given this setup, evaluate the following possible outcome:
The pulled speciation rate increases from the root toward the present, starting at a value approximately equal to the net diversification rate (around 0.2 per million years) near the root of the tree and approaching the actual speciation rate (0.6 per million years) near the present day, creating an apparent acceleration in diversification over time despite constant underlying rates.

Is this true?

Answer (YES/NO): YES